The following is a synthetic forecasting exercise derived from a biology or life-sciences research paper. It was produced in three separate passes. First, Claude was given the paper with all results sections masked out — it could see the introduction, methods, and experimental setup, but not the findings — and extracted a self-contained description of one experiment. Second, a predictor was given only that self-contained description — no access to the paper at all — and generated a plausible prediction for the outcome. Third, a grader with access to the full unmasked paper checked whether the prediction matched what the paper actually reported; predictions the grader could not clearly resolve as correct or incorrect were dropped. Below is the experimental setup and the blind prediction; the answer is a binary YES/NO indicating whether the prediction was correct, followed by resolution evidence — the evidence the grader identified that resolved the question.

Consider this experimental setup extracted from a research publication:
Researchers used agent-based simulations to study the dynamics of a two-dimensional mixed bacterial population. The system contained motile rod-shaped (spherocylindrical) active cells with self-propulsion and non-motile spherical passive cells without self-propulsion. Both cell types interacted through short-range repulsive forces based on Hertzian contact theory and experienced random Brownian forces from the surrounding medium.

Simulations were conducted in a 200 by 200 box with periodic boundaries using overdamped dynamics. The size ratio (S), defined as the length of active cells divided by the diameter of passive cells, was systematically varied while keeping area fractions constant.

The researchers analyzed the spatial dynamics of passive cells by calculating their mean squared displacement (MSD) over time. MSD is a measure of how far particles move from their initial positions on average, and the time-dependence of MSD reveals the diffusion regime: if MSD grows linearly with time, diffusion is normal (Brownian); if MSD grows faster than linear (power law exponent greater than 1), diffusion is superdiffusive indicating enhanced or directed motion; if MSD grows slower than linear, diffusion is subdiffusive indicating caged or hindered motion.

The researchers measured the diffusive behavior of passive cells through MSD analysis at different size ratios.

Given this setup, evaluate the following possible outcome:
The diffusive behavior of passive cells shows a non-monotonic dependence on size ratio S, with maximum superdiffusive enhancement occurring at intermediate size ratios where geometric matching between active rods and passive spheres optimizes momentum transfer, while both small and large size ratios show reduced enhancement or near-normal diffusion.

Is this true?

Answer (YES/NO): NO